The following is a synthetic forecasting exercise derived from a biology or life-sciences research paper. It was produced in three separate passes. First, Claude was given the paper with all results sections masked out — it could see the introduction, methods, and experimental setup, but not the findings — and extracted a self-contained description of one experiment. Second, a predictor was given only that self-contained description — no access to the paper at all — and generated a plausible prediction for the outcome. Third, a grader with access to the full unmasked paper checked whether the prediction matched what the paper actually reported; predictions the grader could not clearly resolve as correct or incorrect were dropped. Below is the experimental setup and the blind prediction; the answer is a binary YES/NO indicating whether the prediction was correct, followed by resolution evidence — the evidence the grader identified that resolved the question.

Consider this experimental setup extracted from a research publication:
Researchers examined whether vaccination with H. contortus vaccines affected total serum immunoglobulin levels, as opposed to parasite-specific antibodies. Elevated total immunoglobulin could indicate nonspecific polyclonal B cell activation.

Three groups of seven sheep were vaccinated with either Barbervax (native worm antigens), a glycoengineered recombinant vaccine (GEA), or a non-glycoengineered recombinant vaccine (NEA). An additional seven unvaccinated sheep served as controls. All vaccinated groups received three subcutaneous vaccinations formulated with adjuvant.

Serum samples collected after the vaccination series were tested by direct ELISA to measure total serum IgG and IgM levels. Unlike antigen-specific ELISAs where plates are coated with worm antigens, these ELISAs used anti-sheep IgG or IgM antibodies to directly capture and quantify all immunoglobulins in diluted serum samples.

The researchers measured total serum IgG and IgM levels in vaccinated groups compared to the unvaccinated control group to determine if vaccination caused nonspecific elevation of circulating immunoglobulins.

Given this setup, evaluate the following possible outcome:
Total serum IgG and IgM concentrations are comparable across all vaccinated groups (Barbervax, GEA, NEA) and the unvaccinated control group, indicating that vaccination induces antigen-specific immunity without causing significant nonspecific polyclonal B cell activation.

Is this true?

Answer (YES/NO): YES